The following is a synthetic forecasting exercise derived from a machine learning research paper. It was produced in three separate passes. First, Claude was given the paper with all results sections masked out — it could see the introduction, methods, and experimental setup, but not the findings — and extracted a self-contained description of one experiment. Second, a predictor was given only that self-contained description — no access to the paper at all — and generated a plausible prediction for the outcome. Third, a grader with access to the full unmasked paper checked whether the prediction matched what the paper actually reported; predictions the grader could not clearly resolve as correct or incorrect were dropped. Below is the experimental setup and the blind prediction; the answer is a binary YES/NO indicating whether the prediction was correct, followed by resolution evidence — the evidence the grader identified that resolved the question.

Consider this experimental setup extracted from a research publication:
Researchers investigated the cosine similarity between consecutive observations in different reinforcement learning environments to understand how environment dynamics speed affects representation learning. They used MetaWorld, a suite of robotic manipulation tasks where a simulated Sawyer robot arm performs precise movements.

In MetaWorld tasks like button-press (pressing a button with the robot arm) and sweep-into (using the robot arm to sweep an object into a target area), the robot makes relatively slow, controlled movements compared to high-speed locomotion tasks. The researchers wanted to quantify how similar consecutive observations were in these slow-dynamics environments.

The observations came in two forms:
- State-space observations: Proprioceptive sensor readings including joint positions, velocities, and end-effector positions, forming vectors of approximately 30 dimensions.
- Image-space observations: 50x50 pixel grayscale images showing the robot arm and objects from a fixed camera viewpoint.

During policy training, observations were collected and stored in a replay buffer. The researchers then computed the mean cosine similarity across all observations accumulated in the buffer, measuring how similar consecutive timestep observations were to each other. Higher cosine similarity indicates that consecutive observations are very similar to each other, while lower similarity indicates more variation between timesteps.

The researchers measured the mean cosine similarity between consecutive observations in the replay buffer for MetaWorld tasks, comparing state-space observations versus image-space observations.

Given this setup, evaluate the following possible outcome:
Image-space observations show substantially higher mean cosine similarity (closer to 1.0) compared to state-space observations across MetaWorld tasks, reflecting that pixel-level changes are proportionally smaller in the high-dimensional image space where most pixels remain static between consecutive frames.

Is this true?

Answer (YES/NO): NO